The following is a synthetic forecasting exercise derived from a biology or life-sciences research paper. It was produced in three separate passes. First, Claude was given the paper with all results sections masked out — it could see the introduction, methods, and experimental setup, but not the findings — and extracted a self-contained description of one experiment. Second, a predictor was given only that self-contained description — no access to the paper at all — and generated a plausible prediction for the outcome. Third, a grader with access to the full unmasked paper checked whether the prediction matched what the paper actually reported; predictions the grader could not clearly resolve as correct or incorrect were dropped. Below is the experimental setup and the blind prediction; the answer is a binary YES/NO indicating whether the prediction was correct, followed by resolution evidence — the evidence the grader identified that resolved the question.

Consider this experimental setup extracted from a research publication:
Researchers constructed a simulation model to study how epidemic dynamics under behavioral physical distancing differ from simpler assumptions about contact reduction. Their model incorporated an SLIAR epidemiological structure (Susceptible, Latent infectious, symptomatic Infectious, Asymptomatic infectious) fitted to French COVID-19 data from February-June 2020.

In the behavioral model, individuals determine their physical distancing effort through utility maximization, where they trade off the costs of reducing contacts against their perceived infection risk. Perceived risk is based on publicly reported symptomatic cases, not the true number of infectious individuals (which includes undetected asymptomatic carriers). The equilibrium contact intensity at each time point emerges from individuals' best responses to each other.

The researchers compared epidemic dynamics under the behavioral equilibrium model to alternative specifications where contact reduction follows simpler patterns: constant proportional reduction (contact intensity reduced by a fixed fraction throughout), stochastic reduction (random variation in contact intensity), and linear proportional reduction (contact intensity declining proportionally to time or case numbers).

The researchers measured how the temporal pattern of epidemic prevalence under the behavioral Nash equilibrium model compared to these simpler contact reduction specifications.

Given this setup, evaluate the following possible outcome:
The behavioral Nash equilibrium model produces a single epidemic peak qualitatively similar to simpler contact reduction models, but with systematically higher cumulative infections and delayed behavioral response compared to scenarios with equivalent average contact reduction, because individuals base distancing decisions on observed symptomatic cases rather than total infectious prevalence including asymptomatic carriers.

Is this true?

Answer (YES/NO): NO